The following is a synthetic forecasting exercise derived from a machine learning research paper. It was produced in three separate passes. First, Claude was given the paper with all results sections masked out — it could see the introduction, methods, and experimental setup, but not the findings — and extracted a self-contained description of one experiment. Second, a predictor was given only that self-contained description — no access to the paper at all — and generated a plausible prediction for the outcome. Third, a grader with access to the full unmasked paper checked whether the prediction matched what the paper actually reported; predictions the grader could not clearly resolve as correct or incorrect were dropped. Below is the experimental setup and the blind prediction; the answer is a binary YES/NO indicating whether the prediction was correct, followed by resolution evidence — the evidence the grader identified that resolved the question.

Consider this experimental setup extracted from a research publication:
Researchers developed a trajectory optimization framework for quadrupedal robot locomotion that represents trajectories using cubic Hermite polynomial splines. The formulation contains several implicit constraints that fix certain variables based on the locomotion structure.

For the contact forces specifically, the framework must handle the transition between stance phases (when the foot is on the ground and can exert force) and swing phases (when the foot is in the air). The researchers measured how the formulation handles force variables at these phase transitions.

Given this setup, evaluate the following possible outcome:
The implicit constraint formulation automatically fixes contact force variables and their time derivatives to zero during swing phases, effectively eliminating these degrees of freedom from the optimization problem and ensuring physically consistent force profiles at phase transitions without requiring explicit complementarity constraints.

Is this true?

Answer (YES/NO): YES